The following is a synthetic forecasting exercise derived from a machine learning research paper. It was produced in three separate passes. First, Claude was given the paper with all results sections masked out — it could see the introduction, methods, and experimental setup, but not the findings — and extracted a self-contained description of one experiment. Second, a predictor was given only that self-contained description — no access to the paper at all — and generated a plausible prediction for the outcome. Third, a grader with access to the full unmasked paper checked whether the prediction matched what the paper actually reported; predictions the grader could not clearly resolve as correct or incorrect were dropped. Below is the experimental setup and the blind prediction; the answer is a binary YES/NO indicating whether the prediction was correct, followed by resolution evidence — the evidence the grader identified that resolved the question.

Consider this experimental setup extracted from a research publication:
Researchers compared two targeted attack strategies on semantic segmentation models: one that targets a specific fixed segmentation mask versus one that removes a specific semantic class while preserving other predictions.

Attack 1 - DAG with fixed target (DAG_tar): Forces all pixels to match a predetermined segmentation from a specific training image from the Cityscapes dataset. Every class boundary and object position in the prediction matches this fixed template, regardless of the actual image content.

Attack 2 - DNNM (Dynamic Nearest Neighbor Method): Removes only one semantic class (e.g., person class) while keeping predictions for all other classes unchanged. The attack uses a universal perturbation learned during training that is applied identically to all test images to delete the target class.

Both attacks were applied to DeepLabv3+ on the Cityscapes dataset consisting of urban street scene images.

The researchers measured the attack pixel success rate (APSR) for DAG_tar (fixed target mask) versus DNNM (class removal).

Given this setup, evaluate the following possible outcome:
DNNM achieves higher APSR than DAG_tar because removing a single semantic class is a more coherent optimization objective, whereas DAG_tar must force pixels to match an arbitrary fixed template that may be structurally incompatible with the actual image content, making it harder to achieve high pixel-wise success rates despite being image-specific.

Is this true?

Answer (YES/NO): NO